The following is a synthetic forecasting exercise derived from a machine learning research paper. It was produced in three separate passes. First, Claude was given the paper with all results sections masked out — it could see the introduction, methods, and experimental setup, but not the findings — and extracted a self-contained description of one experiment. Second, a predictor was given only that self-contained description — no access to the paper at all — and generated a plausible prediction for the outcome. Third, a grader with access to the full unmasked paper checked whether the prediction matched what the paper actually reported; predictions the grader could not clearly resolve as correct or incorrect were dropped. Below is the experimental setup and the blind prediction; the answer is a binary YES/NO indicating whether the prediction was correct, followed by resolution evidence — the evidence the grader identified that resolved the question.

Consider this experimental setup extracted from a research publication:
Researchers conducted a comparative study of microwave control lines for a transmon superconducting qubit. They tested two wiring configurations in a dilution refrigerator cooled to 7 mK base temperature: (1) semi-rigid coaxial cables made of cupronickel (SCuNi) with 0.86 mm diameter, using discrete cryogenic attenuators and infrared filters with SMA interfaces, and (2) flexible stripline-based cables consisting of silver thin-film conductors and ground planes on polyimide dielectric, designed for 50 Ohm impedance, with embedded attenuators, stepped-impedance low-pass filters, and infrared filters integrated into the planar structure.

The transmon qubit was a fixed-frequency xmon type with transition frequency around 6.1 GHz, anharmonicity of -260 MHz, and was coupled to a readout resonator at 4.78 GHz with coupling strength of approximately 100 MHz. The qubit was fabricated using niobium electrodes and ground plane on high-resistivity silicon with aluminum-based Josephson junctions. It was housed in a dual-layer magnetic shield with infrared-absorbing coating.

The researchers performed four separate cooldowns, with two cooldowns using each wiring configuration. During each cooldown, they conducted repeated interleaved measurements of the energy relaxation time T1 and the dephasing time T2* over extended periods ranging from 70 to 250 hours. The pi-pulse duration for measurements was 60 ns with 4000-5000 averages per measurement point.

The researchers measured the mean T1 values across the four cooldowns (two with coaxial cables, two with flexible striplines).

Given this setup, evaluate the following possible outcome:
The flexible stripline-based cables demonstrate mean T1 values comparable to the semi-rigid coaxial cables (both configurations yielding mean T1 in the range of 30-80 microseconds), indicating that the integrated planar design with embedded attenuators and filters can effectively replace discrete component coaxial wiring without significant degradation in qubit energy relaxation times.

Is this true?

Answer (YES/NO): YES